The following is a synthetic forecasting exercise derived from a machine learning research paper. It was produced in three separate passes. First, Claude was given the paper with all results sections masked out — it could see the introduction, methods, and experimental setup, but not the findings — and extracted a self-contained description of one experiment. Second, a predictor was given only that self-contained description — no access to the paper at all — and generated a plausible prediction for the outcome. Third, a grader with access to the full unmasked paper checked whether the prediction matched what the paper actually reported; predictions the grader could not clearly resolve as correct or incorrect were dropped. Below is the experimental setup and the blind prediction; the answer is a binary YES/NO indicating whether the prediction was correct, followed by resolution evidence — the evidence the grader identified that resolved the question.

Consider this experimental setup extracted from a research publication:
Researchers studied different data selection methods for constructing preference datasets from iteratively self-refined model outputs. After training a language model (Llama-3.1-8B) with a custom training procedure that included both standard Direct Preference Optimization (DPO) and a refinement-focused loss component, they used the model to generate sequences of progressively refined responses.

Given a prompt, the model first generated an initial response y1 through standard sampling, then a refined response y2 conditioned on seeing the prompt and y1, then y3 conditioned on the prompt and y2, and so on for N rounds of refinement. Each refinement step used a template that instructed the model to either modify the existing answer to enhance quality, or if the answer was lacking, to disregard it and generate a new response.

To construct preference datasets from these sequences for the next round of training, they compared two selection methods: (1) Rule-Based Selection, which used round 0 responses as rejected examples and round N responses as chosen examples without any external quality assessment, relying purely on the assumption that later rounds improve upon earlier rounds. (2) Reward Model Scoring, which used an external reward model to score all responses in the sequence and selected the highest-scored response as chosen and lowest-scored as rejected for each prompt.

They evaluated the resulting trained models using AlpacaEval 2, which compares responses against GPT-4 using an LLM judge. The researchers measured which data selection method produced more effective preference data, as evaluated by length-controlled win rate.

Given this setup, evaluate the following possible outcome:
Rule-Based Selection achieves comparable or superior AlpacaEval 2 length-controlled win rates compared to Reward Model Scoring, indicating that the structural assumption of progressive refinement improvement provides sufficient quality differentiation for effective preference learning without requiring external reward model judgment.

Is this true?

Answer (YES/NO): NO